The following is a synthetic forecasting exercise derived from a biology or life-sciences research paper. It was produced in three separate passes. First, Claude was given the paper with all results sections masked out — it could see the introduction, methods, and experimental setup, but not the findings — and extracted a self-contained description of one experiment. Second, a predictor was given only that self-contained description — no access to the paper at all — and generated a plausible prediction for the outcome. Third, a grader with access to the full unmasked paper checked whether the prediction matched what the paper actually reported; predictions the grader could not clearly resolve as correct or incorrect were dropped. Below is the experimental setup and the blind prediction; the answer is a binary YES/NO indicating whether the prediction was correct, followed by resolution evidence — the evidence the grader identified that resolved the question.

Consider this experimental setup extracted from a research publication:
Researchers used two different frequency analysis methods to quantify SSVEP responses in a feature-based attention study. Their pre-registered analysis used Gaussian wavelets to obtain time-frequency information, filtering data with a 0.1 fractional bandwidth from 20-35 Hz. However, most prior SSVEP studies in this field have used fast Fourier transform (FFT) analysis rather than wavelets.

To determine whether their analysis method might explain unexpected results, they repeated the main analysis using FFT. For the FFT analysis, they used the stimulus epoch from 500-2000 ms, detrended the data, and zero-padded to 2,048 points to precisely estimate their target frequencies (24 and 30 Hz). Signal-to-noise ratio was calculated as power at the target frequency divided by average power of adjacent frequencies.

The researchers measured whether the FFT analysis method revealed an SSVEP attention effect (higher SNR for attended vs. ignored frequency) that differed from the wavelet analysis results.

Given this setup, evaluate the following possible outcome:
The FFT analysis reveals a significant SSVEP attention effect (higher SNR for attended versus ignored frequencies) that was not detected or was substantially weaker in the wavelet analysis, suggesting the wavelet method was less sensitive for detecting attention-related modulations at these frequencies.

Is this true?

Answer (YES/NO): NO